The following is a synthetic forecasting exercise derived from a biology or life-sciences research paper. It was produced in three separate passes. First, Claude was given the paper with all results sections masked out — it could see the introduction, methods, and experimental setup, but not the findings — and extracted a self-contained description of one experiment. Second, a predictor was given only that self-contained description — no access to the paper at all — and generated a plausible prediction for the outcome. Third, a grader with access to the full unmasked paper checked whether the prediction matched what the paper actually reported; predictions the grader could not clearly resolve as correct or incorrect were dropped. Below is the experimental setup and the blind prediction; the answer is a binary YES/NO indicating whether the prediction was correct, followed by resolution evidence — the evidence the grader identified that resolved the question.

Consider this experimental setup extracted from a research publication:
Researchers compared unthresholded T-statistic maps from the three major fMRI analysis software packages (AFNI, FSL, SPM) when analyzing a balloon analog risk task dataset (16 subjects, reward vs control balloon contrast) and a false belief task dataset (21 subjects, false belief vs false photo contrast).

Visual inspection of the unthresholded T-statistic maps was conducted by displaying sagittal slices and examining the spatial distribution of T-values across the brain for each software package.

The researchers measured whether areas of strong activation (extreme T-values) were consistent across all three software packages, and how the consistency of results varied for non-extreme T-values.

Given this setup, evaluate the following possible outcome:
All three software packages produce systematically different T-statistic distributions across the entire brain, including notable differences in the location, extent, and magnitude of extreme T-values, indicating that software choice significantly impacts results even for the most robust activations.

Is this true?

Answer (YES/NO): NO